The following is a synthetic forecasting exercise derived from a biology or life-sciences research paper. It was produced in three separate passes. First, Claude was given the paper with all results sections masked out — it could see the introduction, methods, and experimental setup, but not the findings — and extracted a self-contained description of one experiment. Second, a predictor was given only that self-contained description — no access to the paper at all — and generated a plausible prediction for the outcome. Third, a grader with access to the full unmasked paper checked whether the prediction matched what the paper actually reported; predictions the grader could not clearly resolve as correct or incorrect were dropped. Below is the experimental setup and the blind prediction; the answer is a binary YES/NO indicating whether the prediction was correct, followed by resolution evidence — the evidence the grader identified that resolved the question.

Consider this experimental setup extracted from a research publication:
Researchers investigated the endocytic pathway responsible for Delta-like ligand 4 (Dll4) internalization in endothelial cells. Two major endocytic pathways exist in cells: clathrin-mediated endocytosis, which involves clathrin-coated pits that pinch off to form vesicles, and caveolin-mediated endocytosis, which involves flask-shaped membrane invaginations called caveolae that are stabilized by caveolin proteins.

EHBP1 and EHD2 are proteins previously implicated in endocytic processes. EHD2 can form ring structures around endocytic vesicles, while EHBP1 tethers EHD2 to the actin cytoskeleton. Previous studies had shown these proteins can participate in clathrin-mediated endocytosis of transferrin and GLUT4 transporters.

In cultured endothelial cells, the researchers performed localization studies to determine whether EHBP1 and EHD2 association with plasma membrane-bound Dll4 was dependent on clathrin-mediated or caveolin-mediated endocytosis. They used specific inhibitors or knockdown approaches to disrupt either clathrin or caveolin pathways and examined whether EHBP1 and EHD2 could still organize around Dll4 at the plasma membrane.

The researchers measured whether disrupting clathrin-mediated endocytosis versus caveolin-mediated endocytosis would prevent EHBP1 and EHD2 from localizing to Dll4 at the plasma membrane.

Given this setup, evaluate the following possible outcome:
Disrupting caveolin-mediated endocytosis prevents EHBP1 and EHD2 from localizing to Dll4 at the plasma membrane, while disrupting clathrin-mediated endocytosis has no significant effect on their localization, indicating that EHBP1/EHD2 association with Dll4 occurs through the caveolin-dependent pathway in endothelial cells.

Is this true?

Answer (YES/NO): YES